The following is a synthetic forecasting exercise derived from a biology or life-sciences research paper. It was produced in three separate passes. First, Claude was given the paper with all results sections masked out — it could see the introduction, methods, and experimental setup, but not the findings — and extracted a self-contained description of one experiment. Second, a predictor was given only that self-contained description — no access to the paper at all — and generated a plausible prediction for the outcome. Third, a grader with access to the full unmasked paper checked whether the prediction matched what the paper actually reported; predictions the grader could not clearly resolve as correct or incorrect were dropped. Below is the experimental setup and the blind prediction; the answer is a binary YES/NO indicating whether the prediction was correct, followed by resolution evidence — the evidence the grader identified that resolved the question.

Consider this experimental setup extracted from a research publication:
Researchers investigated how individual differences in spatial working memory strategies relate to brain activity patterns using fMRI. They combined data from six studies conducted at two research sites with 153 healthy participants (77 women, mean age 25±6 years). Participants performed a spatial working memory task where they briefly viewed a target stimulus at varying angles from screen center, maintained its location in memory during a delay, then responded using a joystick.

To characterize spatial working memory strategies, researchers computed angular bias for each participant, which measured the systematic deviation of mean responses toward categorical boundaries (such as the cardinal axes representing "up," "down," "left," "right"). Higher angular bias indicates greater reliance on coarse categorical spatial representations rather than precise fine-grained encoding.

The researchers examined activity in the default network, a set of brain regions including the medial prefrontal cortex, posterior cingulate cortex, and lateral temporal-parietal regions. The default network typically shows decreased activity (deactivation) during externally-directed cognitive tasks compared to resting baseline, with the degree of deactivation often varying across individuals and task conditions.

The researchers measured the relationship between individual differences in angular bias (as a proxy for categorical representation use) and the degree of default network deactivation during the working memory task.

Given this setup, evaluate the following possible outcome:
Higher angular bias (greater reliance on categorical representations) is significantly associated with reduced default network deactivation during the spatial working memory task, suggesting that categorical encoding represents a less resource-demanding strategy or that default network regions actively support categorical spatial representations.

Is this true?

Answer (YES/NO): YES